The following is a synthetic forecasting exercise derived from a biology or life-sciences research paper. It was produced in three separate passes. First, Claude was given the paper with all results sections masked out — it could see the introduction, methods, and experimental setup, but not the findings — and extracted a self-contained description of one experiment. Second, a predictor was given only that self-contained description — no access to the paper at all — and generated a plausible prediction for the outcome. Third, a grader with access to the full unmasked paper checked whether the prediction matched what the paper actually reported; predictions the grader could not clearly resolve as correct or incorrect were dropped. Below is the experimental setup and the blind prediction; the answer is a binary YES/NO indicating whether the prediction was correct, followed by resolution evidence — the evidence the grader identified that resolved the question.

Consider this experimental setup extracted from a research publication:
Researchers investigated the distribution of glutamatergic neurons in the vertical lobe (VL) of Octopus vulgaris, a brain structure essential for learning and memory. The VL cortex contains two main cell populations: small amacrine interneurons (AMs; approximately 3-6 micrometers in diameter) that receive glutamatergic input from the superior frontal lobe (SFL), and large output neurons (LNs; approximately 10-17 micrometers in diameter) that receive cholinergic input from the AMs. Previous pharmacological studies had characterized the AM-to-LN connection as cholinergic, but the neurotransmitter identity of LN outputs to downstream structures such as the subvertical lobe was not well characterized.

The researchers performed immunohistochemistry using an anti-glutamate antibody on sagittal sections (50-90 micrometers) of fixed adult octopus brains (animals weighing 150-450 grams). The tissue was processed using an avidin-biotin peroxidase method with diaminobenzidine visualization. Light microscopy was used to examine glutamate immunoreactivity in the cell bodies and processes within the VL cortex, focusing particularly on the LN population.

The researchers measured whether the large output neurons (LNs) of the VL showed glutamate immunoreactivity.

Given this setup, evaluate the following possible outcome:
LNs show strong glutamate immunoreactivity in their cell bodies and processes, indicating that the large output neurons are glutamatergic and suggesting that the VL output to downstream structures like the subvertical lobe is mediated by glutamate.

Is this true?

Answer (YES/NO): NO